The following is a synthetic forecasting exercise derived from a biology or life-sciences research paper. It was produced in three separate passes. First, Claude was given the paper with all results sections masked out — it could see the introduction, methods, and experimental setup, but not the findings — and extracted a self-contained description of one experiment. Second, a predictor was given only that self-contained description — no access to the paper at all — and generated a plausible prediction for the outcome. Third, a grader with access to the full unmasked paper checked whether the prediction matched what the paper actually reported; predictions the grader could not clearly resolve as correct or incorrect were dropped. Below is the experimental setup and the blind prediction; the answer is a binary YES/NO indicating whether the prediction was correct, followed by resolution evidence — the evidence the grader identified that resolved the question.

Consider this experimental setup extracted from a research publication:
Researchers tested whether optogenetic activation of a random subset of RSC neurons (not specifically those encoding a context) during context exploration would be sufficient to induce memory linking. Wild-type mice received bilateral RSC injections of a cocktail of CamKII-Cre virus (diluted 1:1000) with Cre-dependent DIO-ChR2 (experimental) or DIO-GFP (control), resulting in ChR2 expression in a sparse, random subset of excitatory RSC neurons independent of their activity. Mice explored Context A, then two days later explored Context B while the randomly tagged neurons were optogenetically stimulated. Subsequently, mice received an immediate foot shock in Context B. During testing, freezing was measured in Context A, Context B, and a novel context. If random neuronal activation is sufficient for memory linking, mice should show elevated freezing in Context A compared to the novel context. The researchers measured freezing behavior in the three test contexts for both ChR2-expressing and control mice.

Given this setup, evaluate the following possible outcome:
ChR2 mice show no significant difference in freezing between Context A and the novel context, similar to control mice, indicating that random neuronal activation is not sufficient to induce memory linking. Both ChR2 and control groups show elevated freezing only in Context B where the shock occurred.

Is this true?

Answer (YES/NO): YES